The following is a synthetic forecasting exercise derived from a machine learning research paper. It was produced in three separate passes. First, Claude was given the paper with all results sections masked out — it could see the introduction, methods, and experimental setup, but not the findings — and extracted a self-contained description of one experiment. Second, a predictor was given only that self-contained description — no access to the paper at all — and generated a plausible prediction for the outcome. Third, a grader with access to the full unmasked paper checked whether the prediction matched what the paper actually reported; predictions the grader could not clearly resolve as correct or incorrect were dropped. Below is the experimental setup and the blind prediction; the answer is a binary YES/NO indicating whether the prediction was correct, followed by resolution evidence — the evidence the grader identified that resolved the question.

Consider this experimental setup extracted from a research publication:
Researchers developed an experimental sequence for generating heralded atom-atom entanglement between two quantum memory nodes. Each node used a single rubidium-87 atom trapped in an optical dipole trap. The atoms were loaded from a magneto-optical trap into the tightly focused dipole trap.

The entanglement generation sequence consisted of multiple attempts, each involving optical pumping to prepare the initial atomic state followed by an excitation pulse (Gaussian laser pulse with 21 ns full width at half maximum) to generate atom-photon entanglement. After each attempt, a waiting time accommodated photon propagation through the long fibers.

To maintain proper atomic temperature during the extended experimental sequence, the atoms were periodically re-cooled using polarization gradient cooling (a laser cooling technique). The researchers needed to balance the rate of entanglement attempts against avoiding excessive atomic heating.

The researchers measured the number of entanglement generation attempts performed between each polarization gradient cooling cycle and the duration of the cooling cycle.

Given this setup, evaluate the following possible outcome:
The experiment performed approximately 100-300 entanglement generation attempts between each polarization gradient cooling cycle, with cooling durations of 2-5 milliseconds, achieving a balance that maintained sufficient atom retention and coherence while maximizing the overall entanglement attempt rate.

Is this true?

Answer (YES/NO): NO